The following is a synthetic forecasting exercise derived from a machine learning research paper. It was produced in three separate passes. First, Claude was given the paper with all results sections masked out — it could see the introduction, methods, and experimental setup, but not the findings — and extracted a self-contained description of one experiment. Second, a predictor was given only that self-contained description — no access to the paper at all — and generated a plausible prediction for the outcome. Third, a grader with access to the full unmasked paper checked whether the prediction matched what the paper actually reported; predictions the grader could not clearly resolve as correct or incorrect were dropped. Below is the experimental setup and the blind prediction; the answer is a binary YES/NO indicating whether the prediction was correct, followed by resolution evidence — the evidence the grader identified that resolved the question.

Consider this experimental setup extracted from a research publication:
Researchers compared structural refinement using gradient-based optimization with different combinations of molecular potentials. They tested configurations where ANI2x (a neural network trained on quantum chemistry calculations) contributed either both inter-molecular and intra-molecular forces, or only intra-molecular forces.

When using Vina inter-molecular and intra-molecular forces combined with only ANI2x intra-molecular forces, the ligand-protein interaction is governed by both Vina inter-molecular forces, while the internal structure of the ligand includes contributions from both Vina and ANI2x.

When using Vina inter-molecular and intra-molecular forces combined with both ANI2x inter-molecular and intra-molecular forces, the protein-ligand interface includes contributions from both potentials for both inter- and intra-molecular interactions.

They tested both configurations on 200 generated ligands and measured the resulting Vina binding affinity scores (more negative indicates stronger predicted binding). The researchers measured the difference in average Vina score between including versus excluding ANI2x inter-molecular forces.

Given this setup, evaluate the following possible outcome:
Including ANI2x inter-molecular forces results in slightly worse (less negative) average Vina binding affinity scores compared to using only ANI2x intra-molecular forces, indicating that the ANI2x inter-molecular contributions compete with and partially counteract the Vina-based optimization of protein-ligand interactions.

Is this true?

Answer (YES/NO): YES